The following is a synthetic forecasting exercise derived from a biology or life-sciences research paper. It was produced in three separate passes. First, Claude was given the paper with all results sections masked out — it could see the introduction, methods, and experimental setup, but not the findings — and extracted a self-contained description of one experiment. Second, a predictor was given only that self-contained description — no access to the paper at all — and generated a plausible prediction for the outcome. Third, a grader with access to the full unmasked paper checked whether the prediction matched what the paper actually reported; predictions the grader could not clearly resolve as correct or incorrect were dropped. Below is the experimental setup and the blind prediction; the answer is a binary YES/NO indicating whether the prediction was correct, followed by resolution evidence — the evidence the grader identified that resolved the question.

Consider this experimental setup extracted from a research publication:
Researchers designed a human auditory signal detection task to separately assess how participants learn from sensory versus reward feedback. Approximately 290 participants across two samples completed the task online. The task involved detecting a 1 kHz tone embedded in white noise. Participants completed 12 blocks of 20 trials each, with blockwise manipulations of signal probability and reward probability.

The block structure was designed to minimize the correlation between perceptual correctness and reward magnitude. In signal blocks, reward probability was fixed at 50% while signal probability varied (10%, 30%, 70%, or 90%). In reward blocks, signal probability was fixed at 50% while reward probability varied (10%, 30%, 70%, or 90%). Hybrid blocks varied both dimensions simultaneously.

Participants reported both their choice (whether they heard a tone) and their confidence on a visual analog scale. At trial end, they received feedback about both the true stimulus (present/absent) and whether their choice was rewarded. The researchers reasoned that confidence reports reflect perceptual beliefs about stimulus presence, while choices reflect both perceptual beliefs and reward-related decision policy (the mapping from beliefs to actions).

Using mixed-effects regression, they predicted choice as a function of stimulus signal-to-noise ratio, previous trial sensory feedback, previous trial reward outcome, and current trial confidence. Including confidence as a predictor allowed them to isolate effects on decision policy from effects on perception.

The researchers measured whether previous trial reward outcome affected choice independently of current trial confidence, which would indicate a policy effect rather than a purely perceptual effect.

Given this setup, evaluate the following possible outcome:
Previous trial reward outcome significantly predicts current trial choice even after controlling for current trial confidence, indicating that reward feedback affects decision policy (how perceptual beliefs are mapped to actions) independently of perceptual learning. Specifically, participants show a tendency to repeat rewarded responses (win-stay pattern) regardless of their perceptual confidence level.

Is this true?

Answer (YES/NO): NO